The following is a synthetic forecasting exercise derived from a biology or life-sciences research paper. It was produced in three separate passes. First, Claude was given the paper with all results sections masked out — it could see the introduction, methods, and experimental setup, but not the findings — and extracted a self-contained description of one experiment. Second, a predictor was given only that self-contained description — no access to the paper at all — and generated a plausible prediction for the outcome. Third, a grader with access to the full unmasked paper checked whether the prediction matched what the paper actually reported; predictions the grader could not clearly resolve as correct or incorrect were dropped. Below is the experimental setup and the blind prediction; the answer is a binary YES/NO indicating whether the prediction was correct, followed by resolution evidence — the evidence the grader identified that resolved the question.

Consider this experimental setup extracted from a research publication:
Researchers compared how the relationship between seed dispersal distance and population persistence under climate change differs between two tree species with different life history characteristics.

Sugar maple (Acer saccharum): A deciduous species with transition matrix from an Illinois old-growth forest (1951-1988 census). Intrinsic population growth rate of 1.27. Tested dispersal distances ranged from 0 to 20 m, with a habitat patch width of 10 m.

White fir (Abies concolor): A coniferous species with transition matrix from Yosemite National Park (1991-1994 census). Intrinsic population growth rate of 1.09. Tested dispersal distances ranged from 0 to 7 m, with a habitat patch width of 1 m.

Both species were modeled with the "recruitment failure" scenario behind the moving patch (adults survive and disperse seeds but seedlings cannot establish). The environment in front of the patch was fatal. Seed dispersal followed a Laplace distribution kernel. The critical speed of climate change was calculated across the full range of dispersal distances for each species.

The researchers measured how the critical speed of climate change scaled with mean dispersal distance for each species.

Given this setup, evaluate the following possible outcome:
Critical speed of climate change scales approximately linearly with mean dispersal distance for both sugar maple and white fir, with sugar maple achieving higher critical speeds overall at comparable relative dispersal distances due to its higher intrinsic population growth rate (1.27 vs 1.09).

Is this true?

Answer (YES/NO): NO